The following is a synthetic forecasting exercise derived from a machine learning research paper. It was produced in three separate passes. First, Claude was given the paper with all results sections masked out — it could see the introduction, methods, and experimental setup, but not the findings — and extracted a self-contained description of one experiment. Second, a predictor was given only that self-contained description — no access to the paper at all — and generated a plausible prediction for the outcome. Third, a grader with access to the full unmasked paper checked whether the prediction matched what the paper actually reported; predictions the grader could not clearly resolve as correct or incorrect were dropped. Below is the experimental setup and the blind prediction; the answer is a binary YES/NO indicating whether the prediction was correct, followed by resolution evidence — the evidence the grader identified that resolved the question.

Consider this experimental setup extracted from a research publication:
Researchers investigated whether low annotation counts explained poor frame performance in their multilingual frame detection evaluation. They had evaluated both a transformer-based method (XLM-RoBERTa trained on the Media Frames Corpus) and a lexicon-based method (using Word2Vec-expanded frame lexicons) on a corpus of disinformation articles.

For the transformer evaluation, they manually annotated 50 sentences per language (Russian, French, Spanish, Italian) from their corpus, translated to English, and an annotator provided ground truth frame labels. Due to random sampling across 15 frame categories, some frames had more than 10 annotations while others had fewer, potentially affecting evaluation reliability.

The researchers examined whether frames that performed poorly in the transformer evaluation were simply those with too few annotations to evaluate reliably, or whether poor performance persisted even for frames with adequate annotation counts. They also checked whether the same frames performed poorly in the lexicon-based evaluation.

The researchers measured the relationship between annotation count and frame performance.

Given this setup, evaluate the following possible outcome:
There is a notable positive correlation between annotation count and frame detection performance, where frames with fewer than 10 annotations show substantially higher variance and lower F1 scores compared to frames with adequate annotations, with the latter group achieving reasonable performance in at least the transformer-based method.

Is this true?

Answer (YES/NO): NO